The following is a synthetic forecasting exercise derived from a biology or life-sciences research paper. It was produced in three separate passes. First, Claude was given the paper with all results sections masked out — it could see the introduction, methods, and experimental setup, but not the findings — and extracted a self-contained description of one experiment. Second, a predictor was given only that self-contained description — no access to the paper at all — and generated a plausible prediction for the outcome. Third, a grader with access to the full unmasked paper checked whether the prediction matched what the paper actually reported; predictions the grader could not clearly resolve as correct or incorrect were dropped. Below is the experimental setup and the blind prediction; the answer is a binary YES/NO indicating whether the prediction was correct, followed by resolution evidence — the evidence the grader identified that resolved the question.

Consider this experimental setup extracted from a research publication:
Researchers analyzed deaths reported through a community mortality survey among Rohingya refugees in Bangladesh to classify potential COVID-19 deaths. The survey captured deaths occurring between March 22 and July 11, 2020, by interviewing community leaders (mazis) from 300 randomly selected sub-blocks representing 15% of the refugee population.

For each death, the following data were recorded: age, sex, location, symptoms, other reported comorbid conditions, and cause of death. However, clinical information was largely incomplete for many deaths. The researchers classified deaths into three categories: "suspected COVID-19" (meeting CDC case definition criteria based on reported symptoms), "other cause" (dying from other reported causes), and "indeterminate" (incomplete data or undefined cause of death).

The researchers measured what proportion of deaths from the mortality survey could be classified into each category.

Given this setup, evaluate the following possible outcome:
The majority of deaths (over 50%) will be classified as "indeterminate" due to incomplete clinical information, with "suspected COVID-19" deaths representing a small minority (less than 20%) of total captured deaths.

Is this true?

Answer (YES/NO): NO